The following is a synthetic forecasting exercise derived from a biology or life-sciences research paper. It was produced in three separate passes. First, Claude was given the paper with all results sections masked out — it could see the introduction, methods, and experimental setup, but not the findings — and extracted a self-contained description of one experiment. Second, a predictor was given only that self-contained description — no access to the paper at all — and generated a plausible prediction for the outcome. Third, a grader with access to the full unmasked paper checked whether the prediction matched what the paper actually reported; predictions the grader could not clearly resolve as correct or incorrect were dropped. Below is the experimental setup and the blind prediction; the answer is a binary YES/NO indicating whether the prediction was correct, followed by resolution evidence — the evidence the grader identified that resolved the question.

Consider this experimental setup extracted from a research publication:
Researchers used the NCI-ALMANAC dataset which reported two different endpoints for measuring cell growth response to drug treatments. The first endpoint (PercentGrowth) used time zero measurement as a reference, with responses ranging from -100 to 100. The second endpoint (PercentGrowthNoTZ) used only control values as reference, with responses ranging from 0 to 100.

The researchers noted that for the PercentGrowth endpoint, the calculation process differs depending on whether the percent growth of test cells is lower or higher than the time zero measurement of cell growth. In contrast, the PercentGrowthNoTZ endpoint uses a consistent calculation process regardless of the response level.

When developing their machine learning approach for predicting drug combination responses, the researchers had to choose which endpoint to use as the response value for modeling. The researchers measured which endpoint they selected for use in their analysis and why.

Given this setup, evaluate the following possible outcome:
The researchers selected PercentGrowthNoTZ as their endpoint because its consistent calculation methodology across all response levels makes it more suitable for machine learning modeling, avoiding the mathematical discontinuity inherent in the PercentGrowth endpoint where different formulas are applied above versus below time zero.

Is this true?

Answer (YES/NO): YES